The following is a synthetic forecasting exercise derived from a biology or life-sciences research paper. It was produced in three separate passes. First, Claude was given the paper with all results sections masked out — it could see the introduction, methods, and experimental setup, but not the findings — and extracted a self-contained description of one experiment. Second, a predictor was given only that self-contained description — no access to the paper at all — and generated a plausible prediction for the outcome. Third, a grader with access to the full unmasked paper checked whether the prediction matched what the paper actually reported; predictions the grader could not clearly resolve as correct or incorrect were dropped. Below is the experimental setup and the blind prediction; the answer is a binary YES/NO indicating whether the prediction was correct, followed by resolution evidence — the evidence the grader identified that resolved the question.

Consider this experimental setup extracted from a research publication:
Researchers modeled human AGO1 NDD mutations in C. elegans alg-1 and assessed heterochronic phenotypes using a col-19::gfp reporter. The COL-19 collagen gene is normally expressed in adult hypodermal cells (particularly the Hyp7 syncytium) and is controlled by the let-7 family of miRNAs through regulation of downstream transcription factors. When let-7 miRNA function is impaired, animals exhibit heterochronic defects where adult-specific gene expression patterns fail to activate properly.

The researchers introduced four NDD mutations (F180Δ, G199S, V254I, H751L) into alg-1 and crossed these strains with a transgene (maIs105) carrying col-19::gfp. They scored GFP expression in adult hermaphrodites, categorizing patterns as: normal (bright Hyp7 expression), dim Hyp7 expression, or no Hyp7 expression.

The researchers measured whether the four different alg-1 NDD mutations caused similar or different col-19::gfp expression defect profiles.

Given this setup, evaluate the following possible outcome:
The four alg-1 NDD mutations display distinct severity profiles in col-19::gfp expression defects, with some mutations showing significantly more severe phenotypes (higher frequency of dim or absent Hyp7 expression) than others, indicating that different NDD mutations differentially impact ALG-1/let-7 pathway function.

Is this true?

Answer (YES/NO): YES